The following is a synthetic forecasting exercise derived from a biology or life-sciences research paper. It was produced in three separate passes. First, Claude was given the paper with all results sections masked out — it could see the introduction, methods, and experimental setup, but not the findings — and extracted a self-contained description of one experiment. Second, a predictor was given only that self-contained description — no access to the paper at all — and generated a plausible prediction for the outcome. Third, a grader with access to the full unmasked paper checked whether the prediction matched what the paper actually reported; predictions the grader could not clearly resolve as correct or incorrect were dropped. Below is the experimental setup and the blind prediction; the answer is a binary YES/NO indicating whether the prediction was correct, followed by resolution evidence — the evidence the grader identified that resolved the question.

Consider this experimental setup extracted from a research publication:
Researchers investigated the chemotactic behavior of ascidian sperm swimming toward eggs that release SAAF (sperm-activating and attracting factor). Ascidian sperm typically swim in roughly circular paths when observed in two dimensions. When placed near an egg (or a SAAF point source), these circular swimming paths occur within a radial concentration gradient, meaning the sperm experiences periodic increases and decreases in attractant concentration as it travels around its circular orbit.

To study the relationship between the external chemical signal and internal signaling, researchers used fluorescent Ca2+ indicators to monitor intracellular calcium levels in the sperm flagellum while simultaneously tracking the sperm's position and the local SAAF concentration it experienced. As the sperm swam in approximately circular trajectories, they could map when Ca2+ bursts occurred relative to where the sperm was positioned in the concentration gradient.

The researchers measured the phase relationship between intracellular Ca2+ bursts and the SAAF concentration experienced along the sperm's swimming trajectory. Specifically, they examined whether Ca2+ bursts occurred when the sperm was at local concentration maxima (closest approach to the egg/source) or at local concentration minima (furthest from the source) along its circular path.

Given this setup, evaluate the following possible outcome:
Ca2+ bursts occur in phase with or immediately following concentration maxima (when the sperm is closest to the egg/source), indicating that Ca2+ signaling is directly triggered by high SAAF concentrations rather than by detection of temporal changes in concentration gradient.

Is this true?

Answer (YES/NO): NO